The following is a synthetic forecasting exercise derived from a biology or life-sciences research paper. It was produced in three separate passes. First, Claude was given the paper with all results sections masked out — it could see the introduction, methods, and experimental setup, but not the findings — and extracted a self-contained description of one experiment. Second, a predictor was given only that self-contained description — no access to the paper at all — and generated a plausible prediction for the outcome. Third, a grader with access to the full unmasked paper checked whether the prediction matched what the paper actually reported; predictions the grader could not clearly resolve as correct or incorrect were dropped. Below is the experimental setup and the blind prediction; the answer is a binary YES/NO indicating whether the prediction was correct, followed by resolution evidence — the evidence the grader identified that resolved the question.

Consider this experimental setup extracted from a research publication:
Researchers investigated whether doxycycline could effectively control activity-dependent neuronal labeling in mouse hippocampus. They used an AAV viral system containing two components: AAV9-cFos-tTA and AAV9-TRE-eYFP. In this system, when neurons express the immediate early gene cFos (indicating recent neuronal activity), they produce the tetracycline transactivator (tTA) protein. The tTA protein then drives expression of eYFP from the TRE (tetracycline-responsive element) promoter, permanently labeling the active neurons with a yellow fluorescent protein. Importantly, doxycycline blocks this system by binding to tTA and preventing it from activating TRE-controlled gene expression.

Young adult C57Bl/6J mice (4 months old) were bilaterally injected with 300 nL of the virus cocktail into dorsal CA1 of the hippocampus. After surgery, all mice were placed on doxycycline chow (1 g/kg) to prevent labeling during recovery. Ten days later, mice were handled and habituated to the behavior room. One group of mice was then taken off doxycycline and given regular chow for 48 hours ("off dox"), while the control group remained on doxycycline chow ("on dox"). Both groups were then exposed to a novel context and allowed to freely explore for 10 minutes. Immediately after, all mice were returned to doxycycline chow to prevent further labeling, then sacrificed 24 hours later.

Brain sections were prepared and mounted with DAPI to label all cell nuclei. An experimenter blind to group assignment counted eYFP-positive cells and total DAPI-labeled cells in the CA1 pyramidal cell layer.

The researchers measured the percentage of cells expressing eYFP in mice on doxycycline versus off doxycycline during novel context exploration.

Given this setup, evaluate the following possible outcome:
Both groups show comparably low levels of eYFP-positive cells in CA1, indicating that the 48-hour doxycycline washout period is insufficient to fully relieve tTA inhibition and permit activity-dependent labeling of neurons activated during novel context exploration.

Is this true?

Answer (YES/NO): NO